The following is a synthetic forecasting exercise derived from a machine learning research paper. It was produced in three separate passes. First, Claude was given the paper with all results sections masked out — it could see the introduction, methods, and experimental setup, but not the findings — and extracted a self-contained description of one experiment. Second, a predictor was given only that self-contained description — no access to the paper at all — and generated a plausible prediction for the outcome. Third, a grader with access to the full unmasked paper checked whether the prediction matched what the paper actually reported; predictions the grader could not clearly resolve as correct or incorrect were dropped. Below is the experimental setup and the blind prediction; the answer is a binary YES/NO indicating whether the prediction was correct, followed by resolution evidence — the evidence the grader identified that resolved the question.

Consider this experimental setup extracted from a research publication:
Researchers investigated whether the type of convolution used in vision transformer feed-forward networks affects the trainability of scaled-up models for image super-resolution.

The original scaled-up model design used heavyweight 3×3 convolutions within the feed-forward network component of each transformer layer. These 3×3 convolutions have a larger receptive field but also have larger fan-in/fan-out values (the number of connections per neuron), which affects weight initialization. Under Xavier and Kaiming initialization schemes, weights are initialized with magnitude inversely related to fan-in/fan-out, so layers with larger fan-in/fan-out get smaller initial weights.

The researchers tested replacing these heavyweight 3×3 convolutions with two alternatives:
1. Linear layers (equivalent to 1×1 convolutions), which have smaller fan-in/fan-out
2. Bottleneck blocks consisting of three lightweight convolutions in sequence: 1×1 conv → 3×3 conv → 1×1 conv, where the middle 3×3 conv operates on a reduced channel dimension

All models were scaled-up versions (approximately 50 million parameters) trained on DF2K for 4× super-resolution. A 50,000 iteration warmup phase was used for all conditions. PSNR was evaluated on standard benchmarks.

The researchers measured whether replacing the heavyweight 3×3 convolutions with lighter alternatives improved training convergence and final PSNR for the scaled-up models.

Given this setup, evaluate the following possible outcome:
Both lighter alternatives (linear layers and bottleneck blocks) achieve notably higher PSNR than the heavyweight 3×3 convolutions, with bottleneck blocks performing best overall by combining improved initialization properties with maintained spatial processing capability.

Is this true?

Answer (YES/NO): YES